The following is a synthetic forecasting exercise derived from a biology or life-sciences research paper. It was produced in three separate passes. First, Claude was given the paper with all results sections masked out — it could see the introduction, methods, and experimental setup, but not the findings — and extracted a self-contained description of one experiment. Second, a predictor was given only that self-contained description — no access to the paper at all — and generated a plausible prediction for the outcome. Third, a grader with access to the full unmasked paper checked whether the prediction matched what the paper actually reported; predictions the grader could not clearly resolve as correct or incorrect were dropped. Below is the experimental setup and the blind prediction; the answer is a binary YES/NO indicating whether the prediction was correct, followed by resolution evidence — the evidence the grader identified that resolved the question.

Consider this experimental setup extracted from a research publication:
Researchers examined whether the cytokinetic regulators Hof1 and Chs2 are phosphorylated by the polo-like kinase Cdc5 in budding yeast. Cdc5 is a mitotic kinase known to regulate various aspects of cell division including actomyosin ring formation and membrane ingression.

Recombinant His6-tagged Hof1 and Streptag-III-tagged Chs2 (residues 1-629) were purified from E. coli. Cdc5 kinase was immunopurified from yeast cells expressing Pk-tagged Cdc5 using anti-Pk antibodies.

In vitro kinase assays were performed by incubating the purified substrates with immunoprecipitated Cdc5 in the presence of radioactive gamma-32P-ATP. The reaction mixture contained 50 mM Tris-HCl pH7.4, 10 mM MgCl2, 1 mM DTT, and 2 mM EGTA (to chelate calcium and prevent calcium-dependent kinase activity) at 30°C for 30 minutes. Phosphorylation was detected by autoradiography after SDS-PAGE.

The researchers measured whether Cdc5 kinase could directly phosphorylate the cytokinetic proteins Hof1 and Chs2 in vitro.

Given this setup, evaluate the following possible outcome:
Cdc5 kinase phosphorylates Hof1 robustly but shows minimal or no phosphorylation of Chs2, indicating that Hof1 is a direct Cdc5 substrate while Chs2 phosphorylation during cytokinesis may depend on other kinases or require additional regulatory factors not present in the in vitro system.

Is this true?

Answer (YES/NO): NO